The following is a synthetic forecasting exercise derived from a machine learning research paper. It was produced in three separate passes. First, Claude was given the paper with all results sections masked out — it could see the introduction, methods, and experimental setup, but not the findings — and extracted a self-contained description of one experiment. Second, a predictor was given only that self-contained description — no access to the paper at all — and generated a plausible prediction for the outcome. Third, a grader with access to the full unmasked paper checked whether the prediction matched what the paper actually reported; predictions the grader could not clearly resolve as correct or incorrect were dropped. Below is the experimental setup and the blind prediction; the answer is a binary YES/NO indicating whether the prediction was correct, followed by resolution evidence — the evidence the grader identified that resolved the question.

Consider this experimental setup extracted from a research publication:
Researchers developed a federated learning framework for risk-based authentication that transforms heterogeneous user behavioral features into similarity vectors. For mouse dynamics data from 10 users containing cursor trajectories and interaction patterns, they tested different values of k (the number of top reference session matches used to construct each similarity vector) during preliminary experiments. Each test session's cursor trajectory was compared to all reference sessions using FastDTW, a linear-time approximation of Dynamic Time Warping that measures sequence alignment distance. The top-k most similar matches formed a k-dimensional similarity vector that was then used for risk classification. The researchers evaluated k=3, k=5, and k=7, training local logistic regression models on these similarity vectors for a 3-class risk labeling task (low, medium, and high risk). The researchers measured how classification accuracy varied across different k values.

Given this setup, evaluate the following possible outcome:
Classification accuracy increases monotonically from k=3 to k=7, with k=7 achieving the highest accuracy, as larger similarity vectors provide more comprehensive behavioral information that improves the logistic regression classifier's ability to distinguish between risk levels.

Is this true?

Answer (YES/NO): NO